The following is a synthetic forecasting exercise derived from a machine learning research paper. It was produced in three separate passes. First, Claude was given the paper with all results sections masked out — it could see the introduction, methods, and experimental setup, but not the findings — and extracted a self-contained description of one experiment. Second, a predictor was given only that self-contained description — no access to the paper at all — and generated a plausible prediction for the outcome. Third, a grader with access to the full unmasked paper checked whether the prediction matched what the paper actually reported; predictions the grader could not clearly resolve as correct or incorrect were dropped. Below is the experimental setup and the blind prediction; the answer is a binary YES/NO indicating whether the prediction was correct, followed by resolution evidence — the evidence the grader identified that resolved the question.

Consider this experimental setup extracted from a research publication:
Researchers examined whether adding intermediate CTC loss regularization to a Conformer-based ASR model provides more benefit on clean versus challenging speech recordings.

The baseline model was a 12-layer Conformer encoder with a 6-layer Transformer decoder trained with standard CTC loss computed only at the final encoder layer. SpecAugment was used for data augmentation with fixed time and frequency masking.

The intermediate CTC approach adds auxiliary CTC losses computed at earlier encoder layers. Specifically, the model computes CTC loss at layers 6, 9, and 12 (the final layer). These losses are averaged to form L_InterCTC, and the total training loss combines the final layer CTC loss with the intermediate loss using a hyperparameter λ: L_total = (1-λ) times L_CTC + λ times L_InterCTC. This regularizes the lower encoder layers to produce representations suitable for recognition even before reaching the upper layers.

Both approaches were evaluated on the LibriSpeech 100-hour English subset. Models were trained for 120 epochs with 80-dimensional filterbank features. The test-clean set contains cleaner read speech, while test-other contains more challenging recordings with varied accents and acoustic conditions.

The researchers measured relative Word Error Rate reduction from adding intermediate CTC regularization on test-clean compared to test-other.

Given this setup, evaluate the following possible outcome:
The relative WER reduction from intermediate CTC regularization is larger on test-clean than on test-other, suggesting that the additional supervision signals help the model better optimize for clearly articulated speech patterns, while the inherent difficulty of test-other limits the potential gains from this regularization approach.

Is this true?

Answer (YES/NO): YES